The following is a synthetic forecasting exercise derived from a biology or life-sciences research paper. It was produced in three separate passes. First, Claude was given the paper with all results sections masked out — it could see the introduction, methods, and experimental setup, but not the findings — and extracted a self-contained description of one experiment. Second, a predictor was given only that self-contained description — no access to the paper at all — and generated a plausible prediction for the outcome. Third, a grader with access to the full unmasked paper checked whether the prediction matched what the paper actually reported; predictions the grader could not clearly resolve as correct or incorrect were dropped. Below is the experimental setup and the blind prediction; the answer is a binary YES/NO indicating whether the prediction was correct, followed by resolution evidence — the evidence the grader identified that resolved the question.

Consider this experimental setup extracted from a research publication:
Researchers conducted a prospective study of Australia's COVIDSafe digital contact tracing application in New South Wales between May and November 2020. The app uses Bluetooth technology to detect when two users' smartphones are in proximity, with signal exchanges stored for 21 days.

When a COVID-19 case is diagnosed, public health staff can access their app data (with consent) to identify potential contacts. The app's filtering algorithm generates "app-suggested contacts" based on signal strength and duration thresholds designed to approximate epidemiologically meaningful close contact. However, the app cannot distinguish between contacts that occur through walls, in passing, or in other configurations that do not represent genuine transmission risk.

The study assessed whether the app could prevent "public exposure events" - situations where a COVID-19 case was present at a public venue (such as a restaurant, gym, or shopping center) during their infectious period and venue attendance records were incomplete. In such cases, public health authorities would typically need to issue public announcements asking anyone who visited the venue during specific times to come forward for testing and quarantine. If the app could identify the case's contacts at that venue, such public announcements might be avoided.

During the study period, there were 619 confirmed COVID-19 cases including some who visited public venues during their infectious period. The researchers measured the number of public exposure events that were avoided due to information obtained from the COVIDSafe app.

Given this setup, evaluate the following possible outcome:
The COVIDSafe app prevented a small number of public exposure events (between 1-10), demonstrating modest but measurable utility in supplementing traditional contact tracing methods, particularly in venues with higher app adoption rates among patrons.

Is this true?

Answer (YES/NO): NO